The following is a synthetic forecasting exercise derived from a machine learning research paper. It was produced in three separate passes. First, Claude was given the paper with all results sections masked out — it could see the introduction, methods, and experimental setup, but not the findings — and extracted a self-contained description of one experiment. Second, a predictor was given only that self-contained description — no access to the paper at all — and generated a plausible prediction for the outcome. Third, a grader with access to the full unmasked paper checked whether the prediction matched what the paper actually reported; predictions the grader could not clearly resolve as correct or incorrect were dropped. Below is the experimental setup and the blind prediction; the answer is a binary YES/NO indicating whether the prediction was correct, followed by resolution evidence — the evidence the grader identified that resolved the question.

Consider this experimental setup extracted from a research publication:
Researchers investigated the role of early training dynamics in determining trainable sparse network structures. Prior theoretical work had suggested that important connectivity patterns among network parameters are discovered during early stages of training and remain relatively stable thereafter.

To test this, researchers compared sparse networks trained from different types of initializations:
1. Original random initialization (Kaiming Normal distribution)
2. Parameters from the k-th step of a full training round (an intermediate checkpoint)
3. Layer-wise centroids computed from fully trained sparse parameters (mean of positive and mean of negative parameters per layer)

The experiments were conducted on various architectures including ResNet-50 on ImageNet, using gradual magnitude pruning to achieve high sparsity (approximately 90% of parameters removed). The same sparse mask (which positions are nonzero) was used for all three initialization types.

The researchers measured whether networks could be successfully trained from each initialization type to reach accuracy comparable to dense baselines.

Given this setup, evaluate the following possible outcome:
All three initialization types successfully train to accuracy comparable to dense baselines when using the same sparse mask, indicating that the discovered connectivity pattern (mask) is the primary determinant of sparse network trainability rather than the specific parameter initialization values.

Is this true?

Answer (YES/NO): NO